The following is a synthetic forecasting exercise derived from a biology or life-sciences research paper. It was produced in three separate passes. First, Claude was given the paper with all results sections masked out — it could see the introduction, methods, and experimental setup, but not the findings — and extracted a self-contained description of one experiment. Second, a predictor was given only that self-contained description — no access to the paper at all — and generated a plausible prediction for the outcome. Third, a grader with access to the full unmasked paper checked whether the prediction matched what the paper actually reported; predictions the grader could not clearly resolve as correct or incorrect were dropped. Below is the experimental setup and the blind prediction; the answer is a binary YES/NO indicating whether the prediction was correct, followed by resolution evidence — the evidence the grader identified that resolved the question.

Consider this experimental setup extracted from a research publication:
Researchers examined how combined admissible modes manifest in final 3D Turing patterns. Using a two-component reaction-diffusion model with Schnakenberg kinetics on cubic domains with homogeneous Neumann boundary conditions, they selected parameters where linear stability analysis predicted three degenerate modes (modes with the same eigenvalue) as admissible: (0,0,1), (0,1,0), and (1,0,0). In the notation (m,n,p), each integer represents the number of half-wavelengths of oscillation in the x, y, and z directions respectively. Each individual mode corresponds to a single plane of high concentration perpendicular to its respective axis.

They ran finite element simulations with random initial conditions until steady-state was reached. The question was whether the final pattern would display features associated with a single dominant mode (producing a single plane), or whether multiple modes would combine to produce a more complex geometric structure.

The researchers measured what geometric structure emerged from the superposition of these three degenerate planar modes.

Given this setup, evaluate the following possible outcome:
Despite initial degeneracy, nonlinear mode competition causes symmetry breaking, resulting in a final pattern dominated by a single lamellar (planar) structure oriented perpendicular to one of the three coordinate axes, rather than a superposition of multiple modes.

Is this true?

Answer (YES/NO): NO